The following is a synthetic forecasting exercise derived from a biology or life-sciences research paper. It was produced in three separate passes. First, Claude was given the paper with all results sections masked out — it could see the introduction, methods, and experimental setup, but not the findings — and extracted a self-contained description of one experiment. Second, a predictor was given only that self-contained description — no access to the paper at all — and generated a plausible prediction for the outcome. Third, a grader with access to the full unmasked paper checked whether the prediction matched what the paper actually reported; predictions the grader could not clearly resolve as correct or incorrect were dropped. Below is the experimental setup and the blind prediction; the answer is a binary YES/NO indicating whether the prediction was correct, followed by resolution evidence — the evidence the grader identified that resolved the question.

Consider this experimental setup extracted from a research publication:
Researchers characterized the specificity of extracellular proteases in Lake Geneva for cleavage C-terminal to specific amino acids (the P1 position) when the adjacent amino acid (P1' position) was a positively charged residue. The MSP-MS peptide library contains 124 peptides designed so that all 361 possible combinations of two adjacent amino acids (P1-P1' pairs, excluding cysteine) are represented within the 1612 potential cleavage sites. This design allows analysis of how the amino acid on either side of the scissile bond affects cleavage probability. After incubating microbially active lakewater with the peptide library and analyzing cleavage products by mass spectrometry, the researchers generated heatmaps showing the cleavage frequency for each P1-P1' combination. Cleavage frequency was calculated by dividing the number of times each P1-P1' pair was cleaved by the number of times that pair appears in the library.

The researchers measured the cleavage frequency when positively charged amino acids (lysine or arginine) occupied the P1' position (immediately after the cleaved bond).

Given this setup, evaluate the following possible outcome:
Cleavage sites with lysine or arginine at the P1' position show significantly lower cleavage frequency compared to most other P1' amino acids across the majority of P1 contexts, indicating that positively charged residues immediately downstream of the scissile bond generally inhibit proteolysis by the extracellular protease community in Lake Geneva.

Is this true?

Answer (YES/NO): NO